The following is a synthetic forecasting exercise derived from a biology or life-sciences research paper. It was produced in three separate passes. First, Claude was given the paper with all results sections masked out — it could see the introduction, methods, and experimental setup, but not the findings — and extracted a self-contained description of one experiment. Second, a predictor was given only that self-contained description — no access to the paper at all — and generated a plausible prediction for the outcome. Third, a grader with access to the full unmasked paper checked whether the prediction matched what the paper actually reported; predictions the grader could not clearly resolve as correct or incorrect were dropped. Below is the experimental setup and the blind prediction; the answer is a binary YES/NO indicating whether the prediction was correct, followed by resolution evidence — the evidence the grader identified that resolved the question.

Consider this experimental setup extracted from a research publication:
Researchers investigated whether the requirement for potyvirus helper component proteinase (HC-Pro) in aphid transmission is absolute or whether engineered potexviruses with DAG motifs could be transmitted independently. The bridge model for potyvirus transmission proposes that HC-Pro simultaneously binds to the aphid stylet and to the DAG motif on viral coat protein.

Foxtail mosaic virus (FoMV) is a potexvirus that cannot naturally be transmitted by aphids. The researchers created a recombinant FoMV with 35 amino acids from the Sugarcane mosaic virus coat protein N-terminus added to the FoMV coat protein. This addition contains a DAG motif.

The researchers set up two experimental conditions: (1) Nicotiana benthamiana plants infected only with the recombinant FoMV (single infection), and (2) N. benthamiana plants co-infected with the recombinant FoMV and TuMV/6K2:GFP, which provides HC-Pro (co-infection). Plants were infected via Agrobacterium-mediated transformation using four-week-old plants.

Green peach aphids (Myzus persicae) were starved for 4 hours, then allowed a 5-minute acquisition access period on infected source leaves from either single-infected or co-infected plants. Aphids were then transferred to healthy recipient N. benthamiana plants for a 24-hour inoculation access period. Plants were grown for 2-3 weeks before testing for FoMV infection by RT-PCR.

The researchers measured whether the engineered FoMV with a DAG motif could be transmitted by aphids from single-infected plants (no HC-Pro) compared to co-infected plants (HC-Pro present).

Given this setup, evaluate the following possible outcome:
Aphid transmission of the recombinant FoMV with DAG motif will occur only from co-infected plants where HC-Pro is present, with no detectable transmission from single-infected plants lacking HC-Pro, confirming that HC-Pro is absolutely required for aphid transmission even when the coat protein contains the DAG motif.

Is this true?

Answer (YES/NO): YES